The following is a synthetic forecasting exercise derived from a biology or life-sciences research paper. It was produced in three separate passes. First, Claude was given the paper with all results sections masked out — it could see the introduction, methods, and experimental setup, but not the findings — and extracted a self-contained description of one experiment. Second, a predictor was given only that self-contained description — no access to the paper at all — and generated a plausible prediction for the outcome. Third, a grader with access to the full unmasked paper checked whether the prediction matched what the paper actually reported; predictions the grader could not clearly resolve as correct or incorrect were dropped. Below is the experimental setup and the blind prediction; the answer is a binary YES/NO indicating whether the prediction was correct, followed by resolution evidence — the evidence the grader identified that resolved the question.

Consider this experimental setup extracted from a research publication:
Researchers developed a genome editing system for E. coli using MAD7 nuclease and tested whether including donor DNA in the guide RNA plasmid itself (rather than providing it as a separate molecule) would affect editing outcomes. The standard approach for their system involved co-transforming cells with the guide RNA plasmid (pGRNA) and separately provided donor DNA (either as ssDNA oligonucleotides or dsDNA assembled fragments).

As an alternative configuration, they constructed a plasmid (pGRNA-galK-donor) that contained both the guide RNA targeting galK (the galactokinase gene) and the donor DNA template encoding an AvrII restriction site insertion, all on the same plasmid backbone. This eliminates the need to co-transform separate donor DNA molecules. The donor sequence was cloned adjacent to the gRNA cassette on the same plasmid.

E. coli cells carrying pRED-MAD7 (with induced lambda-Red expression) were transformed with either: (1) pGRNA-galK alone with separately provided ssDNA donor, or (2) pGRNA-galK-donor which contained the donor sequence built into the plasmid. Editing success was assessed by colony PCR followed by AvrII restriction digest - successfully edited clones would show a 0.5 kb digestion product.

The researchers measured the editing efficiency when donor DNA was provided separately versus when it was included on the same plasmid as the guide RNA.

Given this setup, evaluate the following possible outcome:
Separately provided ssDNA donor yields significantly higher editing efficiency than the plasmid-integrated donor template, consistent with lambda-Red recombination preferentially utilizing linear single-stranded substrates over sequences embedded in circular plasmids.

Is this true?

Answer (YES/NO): NO